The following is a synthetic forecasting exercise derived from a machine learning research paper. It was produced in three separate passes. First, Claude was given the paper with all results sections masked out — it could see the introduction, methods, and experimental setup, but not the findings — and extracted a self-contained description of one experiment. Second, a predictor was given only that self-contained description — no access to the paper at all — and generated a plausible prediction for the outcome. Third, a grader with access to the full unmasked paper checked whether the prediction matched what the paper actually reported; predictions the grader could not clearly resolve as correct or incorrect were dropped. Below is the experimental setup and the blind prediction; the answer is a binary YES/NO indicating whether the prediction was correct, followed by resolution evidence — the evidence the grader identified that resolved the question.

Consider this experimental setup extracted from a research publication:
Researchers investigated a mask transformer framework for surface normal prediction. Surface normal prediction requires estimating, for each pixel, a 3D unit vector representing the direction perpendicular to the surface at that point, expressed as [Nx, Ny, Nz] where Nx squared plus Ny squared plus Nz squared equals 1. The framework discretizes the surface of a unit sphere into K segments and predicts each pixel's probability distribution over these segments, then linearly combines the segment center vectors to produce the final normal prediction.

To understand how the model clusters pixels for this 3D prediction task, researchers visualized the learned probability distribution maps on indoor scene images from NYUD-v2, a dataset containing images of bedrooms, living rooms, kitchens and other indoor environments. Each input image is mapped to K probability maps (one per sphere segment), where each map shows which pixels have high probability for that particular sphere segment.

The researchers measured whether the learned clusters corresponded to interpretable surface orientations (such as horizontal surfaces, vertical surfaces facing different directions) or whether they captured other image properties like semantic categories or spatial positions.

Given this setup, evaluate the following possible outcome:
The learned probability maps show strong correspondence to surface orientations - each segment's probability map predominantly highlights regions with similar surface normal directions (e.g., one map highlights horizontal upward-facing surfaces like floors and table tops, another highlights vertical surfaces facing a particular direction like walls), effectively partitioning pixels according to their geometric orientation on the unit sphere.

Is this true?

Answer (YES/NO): NO